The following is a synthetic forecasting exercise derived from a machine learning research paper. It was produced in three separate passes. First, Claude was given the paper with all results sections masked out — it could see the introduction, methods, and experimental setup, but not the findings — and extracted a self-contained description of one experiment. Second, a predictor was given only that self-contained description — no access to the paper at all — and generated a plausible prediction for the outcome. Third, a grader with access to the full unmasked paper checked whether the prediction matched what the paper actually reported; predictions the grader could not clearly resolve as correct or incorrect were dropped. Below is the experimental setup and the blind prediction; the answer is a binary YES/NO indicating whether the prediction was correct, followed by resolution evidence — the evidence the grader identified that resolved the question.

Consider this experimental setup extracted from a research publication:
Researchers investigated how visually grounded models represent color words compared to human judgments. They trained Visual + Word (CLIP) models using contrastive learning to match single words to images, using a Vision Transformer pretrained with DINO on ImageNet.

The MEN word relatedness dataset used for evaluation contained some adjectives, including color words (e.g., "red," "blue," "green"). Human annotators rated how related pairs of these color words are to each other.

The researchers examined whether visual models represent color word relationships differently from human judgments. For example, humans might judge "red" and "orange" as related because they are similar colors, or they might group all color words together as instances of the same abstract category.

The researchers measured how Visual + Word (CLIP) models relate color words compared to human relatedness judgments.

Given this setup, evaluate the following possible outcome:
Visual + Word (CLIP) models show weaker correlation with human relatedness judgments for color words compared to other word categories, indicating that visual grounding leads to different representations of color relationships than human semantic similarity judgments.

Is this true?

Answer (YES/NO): YES